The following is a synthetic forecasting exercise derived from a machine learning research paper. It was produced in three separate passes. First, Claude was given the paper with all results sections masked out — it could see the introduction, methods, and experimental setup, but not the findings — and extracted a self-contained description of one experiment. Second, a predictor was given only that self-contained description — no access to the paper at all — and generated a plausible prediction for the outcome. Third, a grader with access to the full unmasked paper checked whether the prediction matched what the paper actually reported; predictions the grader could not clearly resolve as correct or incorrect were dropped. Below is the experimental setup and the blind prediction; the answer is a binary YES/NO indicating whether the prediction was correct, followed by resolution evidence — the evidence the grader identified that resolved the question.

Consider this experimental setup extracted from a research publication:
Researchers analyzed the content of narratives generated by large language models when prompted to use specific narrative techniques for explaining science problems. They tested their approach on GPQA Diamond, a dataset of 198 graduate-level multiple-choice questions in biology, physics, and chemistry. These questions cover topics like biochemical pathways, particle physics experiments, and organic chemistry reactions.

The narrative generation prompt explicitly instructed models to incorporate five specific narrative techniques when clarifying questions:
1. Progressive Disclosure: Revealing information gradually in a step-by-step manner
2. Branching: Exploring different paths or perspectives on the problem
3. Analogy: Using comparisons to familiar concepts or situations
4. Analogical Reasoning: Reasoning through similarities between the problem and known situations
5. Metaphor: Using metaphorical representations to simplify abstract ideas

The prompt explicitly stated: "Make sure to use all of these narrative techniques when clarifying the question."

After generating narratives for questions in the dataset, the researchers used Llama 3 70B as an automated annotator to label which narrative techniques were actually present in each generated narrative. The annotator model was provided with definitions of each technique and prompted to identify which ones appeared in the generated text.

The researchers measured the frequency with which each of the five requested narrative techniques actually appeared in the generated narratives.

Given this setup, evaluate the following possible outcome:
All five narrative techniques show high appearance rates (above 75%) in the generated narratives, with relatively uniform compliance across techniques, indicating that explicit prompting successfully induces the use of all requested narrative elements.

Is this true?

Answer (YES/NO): NO